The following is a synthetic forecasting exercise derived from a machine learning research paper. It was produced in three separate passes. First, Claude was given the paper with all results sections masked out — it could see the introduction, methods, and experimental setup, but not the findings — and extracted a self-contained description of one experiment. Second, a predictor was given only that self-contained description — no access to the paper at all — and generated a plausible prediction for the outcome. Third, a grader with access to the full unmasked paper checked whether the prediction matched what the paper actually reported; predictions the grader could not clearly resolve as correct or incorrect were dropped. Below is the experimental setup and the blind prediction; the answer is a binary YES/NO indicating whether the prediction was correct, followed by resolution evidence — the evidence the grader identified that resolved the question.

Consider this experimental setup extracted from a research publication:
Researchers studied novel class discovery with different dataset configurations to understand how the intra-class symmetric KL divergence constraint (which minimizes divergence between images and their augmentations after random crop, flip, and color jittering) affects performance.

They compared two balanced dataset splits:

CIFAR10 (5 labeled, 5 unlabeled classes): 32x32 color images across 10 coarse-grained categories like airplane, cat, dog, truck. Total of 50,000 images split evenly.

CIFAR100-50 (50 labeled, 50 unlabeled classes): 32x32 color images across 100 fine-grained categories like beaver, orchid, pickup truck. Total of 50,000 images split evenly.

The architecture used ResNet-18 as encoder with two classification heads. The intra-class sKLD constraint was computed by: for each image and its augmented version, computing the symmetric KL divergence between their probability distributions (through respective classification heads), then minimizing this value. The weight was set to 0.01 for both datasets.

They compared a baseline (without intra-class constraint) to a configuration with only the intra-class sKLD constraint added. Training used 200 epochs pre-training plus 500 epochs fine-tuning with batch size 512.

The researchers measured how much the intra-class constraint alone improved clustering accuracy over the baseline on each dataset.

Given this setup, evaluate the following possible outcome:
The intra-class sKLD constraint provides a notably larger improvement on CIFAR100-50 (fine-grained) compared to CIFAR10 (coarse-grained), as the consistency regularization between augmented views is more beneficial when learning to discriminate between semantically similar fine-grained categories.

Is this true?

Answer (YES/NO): YES